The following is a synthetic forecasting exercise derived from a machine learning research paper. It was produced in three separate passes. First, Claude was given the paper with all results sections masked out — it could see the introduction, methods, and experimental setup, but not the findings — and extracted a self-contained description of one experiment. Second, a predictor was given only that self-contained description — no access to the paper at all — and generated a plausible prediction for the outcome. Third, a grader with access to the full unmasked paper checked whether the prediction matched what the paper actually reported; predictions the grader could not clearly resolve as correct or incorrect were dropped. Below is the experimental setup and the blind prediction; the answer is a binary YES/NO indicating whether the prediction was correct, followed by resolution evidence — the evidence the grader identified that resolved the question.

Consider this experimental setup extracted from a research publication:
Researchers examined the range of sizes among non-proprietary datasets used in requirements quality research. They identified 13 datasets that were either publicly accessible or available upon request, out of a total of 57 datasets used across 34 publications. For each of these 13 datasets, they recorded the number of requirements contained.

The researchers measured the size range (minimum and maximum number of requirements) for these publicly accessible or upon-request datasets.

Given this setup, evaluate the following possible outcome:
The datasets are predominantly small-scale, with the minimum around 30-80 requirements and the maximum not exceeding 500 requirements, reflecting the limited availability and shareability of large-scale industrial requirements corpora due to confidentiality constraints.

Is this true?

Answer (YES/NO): NO